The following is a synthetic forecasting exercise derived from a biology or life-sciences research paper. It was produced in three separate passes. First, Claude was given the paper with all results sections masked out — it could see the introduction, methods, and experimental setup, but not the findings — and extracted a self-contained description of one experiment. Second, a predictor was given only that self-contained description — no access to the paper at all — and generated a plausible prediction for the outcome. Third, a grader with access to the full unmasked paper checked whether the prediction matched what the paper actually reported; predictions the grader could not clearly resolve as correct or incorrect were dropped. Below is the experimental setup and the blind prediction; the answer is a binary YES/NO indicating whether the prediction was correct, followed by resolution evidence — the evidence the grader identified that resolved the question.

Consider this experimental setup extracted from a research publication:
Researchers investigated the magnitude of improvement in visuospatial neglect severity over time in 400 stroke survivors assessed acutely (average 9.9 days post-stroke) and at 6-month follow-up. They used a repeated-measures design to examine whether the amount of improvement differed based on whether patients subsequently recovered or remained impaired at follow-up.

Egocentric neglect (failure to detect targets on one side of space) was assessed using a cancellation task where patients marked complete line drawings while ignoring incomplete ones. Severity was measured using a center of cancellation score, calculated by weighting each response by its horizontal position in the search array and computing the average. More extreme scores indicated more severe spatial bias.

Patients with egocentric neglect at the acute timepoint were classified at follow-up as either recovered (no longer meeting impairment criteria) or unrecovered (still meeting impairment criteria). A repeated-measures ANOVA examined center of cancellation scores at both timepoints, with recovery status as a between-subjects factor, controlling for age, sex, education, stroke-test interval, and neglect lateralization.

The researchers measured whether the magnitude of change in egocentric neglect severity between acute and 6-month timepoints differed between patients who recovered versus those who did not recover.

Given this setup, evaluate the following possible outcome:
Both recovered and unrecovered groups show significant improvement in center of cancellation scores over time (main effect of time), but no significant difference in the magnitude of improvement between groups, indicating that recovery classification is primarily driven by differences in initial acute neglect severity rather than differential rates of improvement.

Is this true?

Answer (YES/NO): YES